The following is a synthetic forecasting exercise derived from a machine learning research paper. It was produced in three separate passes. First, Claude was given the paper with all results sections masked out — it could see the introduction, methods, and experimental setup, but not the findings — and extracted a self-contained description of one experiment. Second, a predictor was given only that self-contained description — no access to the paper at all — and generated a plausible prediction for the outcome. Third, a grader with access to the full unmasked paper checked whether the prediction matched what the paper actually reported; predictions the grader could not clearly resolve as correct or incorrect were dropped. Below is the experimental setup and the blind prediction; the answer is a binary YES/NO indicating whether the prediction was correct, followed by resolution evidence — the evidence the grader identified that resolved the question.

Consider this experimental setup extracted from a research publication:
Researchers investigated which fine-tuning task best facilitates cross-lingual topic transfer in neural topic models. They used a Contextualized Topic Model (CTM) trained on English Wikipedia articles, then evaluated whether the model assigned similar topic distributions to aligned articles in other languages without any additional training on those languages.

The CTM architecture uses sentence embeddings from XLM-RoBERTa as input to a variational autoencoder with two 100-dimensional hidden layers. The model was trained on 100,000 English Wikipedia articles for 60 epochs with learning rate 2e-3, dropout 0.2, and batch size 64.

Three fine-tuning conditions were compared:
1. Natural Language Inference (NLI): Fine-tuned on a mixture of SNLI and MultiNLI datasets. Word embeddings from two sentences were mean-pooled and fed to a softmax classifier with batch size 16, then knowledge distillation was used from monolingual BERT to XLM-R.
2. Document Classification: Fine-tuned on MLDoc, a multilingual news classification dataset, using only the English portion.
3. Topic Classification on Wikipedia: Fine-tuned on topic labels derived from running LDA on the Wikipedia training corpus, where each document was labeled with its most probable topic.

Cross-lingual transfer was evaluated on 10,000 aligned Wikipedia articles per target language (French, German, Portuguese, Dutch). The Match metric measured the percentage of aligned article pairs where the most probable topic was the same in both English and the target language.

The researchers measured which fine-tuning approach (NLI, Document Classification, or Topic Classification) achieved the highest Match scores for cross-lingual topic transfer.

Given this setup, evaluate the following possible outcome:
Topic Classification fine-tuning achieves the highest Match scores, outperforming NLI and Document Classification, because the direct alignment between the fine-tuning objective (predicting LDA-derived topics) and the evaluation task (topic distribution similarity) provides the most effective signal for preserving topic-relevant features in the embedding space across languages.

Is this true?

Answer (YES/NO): NO